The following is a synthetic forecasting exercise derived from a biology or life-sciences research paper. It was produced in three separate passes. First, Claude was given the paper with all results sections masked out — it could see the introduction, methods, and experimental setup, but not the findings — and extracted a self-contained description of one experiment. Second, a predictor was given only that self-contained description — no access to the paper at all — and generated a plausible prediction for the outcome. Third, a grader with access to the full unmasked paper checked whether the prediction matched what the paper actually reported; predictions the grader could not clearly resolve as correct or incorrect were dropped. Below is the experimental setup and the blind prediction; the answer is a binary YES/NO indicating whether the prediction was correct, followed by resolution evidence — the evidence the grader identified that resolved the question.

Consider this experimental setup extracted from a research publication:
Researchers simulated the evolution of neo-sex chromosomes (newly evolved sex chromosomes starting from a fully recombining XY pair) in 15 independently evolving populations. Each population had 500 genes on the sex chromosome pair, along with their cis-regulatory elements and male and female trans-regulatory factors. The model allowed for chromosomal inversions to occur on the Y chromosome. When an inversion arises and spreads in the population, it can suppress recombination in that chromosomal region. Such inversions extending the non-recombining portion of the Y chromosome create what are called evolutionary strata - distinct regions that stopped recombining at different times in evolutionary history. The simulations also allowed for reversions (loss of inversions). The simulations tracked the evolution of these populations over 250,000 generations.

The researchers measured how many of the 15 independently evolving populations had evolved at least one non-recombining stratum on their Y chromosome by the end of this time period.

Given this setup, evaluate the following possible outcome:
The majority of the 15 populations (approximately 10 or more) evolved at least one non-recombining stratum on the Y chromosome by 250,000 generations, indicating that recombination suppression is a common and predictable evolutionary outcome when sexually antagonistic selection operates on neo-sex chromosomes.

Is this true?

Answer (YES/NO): NO